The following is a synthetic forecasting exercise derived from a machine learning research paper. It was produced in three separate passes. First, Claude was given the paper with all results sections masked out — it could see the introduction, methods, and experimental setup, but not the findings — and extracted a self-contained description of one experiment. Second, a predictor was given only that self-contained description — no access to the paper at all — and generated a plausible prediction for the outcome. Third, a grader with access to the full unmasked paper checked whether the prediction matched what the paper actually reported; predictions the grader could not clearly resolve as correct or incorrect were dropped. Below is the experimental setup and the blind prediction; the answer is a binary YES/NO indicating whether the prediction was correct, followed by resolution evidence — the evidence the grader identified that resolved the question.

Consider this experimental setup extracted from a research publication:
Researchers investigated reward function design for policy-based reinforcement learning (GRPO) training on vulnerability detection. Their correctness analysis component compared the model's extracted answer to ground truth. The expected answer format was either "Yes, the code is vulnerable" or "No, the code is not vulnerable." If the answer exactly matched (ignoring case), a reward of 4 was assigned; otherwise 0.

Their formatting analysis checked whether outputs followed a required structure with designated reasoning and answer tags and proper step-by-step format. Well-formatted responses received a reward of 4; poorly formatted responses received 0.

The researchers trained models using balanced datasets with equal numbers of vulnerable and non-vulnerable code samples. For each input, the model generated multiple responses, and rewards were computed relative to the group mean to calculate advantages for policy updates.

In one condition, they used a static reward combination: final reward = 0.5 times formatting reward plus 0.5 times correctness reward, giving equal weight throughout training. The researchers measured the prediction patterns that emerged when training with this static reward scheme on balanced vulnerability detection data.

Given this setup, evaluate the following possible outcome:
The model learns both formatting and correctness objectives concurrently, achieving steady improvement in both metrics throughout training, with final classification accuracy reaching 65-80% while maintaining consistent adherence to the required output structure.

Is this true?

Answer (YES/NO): NO